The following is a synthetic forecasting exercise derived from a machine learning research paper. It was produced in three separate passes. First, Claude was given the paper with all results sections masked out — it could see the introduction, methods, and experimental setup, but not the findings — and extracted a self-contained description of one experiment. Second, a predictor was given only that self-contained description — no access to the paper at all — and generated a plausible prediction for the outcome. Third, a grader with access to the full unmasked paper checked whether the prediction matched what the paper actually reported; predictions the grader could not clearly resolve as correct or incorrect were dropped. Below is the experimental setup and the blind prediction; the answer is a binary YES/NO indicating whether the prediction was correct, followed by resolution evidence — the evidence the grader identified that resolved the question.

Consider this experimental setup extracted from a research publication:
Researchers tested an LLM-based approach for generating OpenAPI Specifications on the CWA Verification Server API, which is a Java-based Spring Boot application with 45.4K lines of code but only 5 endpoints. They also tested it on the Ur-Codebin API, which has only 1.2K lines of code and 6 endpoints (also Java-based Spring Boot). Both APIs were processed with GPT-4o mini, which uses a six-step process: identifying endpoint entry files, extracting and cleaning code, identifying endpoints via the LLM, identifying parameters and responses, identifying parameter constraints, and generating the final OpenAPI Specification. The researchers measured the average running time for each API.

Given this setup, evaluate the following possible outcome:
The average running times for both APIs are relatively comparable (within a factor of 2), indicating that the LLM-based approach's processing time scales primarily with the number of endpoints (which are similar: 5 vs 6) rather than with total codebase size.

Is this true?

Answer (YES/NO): YES